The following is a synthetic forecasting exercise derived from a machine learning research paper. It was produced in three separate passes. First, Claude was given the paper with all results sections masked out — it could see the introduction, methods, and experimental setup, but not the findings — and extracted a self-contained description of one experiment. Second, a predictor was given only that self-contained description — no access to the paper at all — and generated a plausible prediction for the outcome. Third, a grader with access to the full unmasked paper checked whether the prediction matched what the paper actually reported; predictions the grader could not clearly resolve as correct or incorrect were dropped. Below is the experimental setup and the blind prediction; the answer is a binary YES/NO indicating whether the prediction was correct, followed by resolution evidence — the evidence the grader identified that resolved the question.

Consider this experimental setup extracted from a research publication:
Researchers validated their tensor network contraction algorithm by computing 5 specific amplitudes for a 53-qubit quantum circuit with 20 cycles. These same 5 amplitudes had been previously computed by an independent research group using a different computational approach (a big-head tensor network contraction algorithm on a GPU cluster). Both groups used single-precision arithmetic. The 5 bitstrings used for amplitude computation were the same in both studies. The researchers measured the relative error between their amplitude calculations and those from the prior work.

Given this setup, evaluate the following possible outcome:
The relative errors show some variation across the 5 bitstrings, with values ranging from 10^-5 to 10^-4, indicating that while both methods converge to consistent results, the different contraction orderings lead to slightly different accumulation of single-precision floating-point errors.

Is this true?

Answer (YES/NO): NO